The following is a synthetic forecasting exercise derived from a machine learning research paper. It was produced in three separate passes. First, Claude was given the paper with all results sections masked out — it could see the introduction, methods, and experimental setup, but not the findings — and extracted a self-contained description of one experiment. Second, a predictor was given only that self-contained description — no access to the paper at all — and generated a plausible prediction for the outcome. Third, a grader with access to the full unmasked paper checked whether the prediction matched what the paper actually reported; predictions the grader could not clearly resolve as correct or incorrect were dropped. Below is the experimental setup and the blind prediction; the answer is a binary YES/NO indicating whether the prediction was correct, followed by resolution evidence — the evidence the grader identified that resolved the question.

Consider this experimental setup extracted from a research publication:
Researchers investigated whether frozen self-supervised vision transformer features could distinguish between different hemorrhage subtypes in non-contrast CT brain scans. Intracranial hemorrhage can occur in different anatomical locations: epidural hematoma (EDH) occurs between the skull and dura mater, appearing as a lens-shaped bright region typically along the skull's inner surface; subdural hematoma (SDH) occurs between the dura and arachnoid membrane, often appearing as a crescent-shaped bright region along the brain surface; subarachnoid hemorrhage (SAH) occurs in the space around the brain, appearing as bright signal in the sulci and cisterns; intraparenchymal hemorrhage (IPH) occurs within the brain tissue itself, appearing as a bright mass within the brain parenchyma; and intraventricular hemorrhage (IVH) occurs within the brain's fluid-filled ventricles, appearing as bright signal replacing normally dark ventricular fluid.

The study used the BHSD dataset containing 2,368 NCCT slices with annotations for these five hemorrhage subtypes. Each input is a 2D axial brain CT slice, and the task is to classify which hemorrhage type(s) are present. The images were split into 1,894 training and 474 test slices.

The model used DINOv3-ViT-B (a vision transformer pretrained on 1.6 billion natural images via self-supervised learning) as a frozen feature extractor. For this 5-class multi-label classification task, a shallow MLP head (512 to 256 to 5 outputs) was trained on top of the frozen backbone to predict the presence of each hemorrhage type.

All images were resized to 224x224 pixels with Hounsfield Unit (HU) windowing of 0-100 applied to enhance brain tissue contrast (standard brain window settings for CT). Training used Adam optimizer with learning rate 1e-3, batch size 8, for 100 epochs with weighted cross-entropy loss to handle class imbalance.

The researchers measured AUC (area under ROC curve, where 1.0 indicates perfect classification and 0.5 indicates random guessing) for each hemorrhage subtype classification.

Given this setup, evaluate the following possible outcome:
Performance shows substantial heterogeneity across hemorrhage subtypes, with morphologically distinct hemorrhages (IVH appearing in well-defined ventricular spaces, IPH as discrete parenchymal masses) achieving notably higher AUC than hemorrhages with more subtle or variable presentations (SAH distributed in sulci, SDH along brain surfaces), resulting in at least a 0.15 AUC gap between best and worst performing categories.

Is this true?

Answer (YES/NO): NO